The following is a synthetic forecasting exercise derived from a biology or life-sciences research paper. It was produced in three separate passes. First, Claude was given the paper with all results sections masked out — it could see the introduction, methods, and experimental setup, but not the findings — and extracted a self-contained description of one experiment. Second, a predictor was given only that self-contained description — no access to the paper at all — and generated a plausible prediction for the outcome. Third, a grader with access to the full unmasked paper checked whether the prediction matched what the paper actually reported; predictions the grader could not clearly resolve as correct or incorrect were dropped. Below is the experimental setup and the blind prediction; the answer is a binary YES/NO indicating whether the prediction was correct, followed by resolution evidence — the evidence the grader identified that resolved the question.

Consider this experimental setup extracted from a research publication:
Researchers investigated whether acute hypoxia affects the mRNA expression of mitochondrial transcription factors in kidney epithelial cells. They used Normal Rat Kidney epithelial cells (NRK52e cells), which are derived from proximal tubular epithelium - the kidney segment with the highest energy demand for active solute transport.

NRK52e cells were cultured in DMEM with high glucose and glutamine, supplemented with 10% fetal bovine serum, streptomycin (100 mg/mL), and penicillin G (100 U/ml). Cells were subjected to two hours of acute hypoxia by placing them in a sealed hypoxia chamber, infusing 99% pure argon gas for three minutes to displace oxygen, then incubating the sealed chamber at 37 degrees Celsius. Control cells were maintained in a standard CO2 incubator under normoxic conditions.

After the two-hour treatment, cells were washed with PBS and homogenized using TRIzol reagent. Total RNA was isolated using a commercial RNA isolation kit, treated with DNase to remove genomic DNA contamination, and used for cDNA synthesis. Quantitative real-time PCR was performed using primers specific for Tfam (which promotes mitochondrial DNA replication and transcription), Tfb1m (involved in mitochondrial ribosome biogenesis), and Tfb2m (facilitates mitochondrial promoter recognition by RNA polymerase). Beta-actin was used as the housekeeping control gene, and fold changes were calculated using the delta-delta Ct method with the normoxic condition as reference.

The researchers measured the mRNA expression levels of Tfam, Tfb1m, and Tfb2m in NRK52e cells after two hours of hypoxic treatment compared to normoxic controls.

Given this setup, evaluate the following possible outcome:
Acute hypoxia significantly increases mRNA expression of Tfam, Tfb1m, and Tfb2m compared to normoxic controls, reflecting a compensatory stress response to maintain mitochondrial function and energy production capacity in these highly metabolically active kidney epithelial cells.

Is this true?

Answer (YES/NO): YES